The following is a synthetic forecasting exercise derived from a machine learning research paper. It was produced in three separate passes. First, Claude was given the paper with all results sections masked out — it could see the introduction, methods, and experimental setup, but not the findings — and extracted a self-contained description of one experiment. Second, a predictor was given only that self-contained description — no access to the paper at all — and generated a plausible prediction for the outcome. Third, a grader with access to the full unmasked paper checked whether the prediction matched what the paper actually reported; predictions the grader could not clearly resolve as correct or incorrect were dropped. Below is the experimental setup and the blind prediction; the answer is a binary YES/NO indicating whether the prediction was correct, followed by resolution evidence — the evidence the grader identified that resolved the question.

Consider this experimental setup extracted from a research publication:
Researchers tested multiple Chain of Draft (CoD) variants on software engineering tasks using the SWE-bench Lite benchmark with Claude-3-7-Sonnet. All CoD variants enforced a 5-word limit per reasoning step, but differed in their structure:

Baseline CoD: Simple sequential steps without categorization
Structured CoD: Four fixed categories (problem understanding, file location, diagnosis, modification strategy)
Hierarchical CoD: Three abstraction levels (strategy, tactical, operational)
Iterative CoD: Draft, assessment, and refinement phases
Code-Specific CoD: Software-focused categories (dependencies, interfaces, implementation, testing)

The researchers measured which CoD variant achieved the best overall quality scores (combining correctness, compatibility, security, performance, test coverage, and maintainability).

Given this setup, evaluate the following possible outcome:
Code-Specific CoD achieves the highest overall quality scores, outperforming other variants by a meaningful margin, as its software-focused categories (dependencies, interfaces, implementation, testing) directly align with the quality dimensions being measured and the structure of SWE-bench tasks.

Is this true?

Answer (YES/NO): NO